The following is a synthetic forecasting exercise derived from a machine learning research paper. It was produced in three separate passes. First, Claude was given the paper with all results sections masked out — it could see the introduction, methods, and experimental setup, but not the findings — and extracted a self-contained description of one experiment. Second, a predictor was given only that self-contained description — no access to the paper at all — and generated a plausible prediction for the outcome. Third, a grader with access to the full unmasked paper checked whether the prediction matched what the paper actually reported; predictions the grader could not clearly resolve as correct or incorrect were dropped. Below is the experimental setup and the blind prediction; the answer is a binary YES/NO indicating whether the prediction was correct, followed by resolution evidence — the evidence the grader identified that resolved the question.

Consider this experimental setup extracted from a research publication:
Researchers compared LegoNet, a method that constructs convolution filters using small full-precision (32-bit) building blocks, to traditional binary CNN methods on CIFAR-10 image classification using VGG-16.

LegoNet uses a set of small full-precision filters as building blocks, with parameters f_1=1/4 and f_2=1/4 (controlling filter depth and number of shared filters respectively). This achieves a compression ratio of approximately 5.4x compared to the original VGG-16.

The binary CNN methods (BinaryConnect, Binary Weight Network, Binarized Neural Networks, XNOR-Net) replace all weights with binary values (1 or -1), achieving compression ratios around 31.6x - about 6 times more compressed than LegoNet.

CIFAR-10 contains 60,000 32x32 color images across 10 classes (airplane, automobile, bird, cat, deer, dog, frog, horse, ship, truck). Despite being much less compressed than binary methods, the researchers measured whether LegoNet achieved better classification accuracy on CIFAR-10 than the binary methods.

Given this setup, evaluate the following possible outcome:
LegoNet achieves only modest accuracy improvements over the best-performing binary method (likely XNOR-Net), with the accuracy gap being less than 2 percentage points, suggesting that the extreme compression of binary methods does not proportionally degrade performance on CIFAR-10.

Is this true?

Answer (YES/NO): NO